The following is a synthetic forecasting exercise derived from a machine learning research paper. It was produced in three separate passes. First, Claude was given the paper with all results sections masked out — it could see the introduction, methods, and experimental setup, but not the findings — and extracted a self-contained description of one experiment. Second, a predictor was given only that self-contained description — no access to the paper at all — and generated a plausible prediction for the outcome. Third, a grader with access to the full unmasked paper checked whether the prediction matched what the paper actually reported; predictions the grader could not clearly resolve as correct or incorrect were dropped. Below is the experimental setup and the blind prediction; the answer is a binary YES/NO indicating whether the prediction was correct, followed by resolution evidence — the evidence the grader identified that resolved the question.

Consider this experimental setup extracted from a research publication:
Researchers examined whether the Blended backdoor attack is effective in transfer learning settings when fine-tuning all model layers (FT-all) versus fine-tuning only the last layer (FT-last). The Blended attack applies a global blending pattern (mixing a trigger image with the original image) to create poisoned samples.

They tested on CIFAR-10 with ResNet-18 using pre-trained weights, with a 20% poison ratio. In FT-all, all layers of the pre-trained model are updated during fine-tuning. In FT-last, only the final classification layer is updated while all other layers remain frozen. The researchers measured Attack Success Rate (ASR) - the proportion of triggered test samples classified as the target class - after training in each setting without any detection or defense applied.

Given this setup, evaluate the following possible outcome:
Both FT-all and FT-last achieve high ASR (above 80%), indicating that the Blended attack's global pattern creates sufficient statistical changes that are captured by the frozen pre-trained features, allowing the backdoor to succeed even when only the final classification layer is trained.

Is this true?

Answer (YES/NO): NO